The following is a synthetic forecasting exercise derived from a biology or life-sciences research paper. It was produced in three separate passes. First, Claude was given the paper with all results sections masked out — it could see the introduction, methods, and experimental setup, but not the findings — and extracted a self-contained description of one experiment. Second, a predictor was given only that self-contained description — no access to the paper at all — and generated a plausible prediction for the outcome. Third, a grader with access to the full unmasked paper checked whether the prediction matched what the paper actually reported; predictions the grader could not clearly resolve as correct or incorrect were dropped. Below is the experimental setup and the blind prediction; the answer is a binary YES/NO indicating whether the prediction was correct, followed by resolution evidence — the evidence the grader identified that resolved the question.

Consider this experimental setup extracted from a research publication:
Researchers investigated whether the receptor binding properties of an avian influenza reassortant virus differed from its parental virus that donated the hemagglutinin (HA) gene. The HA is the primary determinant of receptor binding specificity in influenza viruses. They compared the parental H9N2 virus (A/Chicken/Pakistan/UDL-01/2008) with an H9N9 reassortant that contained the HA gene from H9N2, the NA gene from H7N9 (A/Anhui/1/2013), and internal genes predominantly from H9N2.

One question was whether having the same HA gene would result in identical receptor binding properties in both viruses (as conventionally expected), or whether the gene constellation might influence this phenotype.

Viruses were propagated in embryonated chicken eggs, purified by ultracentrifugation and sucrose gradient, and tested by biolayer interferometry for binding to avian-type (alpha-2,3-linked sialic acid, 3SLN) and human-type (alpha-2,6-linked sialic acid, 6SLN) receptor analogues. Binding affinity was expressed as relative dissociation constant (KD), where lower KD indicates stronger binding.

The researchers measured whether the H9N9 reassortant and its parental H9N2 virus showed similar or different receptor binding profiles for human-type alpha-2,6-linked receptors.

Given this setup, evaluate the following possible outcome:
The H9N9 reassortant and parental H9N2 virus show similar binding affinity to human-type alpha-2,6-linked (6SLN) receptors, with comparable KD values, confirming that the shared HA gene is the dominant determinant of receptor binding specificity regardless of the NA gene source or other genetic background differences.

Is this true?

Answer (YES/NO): NO